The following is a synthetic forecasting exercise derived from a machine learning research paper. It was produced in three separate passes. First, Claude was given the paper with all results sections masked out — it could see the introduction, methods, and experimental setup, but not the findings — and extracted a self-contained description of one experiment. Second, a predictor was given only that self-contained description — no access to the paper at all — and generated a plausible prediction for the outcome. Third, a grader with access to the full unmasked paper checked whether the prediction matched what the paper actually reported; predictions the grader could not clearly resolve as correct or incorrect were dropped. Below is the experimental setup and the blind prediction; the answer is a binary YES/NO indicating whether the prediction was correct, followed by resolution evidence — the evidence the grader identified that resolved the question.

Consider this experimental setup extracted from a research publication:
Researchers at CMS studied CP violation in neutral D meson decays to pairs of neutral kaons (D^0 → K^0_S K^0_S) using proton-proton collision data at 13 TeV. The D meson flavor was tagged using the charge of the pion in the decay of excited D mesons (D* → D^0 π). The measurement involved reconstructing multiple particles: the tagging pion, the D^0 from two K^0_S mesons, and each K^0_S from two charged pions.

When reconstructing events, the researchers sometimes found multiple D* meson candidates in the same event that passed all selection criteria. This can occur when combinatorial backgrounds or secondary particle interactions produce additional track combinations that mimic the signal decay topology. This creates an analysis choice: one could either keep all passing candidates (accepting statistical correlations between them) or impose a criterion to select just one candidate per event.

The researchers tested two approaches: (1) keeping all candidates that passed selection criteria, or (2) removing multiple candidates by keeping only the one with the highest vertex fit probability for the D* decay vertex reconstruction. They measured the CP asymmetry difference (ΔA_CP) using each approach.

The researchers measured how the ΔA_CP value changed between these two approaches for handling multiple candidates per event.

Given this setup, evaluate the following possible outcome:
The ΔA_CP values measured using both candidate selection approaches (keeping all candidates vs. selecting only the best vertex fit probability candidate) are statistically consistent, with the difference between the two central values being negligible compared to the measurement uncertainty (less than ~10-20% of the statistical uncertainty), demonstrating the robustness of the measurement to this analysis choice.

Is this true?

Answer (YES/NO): YES